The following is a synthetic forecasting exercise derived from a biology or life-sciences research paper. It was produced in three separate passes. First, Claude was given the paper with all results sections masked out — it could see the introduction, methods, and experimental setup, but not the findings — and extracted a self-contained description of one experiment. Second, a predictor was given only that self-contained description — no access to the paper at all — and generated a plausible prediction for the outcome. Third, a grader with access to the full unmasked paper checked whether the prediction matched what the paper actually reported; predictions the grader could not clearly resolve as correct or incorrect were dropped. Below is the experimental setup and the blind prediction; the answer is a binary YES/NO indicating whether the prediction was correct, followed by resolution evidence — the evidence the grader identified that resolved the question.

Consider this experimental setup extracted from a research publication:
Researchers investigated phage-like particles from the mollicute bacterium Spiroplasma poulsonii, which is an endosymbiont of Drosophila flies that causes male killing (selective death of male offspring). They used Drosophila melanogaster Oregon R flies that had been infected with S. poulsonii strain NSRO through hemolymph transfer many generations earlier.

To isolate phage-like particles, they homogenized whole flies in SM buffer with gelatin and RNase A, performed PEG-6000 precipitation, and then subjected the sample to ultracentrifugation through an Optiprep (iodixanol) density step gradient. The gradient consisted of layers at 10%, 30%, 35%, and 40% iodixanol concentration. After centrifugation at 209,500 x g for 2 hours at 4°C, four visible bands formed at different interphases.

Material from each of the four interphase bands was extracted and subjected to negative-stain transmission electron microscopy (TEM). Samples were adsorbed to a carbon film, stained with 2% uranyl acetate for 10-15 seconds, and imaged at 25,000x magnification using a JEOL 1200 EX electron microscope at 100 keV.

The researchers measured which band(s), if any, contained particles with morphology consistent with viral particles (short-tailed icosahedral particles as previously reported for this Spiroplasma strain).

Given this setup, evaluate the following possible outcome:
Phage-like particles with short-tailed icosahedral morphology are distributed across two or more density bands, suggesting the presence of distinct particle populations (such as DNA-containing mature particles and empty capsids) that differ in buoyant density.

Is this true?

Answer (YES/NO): NO